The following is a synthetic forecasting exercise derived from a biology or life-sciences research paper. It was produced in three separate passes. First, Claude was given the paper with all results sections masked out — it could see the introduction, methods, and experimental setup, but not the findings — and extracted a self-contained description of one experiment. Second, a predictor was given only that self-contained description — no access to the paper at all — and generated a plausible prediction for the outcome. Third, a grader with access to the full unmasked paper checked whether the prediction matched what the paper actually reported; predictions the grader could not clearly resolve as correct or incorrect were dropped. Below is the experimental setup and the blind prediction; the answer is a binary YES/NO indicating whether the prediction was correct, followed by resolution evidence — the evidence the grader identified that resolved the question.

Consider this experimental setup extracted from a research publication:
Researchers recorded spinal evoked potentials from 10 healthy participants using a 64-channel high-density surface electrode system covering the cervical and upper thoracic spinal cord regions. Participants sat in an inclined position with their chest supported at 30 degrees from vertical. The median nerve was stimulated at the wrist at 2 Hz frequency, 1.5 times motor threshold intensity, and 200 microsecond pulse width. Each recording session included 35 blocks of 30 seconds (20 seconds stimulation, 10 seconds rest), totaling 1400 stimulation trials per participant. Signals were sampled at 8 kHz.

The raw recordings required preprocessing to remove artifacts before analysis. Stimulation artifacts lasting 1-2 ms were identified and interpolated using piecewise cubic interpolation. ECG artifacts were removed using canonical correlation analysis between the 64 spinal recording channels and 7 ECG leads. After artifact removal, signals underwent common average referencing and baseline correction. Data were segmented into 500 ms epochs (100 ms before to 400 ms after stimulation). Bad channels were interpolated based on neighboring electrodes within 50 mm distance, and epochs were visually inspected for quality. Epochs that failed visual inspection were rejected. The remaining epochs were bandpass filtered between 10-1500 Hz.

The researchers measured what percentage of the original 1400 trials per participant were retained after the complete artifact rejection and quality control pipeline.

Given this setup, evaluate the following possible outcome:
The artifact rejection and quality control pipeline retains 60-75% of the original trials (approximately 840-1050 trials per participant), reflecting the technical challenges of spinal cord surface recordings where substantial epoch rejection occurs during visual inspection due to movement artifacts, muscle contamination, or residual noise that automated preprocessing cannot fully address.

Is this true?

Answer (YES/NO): NO